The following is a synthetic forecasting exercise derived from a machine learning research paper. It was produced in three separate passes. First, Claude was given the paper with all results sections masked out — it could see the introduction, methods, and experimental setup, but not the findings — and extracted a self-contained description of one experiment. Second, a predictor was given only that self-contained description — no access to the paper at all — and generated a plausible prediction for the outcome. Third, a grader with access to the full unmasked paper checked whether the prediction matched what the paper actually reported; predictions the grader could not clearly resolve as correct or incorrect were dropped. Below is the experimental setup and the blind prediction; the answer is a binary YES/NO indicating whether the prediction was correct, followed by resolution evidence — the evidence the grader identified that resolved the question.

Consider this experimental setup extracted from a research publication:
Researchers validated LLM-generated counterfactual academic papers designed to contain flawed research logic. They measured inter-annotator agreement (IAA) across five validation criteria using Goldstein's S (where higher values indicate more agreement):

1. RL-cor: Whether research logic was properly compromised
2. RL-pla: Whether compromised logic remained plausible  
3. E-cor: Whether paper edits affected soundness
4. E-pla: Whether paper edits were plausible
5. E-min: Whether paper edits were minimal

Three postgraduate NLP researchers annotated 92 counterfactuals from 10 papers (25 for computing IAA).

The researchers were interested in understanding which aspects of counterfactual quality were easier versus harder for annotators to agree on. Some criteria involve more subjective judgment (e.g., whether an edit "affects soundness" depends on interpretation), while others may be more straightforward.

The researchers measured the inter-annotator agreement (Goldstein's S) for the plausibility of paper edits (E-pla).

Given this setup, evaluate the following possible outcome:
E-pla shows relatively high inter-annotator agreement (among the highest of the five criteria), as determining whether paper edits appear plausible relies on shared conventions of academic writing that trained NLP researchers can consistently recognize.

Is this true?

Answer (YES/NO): YES